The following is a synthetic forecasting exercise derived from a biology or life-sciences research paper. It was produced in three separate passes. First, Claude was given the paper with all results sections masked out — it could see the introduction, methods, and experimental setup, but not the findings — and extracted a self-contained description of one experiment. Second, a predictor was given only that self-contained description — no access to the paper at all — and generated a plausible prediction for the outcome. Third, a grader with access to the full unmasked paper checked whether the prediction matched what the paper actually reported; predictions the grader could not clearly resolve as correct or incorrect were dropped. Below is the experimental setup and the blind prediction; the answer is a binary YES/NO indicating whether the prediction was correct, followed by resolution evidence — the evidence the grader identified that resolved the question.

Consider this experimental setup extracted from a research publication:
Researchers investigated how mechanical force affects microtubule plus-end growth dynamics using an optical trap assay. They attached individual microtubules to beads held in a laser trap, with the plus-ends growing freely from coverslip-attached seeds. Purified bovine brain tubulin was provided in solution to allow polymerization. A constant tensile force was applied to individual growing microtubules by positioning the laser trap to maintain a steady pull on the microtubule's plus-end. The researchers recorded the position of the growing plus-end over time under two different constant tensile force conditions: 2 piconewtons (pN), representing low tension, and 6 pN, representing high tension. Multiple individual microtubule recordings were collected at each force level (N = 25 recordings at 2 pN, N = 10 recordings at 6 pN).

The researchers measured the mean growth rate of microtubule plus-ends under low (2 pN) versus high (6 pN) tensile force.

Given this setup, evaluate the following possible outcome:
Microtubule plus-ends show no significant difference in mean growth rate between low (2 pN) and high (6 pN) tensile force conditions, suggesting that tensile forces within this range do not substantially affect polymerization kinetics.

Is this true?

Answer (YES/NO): NO